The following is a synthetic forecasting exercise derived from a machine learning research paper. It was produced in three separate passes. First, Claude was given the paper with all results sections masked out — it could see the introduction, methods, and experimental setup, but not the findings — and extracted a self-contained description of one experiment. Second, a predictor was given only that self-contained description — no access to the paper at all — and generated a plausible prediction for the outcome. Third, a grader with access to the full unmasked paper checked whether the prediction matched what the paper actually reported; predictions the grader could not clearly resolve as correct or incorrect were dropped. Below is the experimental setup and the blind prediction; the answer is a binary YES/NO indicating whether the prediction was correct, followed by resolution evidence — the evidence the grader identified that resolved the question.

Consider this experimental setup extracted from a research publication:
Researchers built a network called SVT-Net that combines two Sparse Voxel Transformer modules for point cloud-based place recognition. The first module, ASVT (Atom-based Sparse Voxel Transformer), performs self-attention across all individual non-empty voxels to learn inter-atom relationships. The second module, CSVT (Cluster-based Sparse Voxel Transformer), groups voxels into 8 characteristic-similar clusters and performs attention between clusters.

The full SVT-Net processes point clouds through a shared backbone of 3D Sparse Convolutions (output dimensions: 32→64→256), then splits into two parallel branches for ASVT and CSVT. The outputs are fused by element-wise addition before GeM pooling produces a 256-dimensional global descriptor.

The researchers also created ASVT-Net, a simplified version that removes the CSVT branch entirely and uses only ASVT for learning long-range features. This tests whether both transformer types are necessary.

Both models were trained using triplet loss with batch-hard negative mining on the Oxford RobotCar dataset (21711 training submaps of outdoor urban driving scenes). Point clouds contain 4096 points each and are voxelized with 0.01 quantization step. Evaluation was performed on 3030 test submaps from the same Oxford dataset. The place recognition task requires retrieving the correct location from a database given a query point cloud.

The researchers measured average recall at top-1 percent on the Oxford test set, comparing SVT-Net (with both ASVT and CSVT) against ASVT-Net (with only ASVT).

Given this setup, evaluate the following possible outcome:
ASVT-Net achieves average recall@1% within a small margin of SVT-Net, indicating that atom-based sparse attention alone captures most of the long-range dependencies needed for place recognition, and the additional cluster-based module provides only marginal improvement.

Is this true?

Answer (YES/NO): NO